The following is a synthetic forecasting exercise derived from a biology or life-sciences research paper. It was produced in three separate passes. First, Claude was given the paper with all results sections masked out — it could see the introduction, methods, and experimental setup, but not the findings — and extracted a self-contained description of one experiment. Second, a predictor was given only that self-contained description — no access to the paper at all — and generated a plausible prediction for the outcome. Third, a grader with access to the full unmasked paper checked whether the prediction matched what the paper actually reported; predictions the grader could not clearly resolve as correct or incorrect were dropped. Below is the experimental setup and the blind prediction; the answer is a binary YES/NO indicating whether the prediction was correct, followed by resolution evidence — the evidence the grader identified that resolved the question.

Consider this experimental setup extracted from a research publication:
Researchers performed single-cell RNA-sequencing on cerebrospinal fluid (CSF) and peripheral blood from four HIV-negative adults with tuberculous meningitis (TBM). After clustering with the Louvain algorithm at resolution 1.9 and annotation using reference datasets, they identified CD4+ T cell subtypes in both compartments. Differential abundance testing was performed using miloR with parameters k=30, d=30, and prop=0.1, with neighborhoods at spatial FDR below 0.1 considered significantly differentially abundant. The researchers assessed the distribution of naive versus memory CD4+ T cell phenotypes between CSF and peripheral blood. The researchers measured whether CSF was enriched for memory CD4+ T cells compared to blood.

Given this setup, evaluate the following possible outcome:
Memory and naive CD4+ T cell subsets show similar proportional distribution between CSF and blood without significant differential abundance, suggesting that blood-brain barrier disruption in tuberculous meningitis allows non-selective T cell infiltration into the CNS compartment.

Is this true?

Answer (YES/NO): NO